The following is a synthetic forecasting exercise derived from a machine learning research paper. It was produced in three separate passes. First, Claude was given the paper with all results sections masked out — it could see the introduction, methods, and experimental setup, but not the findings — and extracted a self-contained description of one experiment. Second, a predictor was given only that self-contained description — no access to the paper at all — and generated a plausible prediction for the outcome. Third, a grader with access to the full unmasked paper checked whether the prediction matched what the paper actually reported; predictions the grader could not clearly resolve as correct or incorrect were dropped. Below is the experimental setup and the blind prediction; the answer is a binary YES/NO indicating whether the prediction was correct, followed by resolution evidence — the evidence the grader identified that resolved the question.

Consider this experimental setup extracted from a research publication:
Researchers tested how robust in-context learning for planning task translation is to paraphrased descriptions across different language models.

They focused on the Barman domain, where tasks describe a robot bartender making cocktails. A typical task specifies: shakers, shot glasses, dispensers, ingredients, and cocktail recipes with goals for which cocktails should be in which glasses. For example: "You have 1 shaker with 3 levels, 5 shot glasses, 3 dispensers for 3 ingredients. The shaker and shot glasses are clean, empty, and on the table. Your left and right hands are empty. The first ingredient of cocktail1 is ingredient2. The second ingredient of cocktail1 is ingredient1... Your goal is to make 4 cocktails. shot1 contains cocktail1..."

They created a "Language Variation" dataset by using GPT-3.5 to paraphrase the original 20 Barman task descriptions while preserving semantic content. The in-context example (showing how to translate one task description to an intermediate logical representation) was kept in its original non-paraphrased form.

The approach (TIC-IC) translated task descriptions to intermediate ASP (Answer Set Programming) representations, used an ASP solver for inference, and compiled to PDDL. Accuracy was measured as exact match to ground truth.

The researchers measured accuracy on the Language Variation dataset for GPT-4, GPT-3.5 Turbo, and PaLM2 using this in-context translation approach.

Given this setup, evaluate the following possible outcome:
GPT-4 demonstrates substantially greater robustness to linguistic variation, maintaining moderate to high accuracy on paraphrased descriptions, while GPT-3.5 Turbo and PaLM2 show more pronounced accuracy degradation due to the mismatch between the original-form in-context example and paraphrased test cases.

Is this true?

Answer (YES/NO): NO